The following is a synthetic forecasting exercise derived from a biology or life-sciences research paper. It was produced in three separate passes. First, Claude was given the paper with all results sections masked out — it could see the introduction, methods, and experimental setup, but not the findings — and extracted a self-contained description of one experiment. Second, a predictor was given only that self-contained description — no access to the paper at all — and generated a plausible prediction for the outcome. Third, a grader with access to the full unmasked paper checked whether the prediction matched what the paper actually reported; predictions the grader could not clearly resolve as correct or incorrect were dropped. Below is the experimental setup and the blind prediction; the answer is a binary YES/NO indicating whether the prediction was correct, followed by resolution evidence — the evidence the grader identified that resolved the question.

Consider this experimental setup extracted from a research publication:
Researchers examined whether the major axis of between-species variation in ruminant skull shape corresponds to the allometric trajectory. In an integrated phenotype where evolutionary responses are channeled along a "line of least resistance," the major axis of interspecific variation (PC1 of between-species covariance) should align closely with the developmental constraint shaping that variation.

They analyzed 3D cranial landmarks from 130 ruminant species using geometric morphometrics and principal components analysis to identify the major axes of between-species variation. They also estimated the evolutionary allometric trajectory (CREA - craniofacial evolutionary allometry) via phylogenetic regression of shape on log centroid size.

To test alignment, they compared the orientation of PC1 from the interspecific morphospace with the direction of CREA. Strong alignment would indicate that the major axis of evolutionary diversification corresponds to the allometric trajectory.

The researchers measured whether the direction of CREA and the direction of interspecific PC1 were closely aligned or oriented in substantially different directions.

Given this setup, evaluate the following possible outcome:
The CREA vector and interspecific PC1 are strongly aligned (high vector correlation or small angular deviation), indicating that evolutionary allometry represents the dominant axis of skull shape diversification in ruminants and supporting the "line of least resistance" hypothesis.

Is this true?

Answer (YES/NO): YES